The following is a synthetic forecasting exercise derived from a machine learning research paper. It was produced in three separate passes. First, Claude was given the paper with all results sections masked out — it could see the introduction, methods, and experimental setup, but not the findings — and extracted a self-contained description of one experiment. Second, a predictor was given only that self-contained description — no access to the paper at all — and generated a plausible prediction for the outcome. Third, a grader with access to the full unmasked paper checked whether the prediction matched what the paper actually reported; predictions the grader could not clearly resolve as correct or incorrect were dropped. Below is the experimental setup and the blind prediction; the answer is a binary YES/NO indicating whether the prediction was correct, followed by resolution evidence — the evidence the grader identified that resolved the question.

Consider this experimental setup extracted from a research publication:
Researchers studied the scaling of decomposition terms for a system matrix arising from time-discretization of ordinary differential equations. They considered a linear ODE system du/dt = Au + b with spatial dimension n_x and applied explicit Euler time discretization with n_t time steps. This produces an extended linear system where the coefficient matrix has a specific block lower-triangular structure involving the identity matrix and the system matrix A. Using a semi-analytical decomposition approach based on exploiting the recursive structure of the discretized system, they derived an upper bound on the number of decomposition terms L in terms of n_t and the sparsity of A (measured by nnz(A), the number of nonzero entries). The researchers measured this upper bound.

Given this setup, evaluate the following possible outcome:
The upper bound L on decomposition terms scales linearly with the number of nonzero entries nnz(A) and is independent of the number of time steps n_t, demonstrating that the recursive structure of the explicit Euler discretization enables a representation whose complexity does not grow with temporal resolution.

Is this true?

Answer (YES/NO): NO